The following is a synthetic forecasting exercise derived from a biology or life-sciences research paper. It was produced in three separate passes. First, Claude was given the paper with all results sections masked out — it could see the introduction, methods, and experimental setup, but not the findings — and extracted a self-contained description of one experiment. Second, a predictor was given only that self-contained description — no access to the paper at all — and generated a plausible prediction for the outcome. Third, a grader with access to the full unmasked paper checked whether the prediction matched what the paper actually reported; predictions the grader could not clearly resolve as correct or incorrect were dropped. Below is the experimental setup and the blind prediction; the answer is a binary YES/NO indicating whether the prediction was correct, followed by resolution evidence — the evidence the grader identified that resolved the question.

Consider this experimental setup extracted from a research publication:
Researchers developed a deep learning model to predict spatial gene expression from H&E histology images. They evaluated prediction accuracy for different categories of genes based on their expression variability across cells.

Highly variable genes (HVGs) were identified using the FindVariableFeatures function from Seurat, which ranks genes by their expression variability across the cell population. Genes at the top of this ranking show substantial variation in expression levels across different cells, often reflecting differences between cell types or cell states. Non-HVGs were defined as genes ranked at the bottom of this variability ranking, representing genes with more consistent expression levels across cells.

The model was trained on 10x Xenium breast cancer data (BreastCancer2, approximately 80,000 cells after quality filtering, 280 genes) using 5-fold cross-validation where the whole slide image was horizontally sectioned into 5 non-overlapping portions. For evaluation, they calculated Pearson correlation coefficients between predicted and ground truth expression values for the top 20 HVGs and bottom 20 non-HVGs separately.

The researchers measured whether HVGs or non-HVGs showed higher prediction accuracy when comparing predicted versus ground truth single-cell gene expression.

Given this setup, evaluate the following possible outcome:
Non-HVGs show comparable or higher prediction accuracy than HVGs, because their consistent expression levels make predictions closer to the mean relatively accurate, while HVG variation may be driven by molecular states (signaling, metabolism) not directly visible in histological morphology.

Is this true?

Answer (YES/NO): NO